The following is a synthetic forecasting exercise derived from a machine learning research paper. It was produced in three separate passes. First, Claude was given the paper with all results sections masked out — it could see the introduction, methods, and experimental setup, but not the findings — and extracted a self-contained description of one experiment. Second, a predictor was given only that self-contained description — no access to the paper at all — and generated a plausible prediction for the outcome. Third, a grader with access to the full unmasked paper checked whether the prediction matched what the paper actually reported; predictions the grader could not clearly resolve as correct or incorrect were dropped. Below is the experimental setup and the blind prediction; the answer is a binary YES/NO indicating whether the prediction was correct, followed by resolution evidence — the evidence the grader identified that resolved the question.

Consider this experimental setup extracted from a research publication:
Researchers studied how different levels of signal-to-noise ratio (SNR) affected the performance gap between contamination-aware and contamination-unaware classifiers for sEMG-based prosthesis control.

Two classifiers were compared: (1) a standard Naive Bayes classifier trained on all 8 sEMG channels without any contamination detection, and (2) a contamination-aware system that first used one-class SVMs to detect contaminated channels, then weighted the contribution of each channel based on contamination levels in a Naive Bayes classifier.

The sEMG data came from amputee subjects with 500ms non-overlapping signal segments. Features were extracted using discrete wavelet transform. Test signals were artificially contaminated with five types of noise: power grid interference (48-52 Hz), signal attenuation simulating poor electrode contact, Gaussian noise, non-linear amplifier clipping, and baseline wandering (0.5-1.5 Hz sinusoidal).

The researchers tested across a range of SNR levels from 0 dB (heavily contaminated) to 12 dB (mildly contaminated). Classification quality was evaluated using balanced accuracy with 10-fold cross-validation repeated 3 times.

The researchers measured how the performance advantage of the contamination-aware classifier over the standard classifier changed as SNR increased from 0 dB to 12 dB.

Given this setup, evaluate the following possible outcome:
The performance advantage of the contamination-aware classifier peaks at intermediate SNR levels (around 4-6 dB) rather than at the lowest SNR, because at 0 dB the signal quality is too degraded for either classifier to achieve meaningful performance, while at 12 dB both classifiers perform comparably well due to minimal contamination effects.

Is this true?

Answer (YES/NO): NO